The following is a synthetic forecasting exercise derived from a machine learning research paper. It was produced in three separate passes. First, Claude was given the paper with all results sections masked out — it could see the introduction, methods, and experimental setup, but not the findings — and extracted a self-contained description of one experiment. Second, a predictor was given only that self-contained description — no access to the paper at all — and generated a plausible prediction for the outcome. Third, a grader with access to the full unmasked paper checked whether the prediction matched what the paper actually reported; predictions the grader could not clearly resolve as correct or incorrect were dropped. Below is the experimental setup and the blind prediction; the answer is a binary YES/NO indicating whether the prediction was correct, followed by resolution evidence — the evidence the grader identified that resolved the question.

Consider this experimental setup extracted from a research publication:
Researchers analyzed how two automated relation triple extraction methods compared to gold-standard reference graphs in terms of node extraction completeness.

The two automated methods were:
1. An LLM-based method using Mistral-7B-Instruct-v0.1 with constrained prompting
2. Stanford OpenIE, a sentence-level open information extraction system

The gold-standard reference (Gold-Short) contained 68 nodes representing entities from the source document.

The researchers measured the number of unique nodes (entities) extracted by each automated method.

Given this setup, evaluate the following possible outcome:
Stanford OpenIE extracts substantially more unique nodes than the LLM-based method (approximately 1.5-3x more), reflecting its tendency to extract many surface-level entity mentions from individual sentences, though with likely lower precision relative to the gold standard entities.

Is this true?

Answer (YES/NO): NO